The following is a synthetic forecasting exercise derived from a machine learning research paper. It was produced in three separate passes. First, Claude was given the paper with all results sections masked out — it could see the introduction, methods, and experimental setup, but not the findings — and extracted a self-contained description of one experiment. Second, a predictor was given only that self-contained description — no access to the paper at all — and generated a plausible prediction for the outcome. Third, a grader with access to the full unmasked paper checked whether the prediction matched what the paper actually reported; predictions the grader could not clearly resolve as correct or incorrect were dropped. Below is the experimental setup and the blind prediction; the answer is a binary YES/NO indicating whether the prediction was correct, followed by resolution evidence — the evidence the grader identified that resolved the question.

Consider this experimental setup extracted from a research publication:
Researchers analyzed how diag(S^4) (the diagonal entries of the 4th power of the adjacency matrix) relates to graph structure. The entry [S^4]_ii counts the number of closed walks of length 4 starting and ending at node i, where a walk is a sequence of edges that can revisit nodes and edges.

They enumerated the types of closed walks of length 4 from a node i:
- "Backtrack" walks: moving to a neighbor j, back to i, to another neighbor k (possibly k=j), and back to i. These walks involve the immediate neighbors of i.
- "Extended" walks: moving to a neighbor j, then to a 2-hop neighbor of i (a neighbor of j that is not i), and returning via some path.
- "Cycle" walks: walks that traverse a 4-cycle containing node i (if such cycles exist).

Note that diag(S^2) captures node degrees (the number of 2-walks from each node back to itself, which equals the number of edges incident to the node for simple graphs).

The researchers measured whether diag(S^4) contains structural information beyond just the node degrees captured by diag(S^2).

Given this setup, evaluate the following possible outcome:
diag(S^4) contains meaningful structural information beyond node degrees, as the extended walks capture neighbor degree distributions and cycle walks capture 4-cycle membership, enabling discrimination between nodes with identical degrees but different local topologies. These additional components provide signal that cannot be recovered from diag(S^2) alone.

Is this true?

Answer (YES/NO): YES